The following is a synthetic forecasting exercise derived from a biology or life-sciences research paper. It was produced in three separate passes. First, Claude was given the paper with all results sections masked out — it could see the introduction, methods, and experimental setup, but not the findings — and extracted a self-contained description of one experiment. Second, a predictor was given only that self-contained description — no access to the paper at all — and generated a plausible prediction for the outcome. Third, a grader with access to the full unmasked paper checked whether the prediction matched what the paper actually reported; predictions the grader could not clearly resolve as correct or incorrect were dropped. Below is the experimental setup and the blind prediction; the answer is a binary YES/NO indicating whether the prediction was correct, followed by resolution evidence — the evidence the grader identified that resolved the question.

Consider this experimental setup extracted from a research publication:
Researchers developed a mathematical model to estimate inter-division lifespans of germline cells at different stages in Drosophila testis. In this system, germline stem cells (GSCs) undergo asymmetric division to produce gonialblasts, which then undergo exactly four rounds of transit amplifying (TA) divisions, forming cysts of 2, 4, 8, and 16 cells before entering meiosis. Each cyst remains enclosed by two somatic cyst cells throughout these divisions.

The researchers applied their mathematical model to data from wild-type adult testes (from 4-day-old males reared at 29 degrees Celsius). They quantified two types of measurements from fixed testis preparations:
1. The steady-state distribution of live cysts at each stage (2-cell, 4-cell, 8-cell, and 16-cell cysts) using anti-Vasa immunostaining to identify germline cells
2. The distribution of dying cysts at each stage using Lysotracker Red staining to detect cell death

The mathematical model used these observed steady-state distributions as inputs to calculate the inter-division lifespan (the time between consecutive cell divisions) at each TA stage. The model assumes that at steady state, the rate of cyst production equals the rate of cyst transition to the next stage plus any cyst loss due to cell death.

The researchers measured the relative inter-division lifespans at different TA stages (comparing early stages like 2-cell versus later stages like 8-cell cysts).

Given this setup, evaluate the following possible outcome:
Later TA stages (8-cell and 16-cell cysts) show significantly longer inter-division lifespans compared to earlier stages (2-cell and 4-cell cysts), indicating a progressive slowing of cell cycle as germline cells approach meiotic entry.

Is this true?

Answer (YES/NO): NO